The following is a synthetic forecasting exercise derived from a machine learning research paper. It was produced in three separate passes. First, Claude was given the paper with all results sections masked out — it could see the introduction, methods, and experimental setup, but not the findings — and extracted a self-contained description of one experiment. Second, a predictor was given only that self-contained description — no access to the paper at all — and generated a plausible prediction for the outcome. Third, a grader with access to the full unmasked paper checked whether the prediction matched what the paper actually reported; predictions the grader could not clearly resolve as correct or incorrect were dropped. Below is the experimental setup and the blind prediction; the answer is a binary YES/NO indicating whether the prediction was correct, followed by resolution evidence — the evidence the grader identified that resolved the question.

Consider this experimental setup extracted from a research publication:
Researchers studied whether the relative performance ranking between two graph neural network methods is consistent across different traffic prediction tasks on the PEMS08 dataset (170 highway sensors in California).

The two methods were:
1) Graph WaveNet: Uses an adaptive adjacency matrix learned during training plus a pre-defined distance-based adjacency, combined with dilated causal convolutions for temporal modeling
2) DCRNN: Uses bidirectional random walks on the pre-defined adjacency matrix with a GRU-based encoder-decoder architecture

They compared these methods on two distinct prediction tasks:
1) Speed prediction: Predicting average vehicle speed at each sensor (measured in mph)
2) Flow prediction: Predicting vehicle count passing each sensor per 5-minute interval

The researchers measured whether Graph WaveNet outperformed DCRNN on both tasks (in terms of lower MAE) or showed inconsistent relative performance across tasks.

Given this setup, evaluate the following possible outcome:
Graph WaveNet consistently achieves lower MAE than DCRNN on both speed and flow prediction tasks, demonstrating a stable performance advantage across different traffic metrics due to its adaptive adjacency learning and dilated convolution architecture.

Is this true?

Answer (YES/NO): NO